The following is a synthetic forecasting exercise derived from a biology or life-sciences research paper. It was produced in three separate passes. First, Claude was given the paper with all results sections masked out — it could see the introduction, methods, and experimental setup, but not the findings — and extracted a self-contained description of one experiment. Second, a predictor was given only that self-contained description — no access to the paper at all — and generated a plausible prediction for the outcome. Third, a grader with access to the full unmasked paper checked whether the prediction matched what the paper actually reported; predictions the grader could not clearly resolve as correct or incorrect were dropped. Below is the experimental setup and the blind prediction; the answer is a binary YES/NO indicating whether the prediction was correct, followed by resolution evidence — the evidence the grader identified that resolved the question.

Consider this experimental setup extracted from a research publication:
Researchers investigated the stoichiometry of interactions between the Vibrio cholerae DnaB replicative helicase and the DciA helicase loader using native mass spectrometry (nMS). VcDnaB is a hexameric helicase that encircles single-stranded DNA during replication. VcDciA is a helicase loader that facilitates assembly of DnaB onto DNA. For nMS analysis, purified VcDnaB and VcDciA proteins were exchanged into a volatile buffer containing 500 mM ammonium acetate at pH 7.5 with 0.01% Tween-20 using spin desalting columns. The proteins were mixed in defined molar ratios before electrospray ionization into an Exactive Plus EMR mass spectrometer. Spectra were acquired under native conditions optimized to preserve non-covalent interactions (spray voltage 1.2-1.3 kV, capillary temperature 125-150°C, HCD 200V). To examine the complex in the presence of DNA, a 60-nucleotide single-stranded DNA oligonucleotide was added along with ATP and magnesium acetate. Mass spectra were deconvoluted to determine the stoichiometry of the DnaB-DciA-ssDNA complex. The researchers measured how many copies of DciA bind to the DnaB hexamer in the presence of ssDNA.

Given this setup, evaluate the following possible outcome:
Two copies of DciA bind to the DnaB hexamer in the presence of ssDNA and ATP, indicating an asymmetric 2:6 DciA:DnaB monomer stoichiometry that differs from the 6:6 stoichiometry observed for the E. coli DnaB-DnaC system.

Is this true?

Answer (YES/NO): NO